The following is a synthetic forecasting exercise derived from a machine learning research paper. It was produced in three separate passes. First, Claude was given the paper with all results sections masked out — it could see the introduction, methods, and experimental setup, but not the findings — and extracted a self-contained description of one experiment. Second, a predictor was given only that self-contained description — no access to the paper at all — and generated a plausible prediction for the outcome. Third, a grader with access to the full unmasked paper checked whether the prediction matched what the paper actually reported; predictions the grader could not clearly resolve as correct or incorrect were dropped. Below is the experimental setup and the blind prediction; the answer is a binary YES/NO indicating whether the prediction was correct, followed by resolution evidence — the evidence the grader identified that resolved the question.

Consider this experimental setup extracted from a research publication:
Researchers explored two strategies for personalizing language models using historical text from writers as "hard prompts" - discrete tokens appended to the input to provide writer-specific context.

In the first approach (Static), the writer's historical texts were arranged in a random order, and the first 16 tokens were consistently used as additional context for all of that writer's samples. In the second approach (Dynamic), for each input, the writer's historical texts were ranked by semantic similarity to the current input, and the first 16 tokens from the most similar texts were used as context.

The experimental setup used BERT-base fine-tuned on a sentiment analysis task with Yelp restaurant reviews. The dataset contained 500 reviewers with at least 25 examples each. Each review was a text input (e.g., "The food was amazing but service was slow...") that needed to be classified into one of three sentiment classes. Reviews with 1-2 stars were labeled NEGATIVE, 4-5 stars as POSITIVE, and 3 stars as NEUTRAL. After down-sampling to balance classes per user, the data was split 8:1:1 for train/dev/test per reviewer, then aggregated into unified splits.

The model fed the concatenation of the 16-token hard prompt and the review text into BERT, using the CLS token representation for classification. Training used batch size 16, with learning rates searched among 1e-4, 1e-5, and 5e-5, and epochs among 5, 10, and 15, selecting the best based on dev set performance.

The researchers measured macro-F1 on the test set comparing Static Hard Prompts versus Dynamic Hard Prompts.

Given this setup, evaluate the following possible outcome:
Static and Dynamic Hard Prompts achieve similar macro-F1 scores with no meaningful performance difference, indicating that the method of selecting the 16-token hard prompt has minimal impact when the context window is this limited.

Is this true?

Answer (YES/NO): NO